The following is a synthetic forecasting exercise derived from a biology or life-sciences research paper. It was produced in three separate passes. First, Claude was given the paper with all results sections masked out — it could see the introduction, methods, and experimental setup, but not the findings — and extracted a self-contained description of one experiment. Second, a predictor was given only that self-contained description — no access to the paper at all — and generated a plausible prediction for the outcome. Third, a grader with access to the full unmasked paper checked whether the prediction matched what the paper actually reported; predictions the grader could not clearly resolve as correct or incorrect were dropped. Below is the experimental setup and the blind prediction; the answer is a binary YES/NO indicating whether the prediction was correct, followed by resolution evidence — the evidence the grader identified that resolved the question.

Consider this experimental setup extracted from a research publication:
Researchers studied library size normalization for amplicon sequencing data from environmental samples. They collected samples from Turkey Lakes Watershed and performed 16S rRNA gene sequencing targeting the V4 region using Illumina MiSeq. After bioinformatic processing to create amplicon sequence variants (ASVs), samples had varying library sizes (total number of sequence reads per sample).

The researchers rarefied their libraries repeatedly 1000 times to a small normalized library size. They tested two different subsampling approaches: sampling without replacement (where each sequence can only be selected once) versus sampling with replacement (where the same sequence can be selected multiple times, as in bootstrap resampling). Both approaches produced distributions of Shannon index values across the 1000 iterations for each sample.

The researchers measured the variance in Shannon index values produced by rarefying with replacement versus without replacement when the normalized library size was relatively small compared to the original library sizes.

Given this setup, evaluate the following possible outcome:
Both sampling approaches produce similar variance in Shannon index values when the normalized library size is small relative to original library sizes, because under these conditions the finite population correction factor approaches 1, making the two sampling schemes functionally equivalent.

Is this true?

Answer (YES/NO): YES